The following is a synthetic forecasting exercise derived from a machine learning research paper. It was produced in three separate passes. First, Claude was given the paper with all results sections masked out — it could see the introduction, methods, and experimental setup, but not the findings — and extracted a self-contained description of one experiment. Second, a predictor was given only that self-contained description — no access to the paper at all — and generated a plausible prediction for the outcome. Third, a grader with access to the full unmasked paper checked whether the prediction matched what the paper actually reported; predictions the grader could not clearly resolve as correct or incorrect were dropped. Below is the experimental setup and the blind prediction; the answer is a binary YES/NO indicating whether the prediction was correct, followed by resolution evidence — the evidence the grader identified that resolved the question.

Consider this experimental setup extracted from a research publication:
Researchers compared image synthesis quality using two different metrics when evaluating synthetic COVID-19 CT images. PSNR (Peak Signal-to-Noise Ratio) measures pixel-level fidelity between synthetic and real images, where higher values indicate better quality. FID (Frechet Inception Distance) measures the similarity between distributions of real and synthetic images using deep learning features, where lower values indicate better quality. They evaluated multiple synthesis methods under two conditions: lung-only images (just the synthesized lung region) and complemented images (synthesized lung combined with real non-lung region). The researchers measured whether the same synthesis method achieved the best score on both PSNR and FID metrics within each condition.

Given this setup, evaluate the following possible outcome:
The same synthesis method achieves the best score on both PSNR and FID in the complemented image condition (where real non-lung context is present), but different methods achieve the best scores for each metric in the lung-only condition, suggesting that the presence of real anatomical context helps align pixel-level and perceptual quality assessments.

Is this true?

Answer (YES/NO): YES